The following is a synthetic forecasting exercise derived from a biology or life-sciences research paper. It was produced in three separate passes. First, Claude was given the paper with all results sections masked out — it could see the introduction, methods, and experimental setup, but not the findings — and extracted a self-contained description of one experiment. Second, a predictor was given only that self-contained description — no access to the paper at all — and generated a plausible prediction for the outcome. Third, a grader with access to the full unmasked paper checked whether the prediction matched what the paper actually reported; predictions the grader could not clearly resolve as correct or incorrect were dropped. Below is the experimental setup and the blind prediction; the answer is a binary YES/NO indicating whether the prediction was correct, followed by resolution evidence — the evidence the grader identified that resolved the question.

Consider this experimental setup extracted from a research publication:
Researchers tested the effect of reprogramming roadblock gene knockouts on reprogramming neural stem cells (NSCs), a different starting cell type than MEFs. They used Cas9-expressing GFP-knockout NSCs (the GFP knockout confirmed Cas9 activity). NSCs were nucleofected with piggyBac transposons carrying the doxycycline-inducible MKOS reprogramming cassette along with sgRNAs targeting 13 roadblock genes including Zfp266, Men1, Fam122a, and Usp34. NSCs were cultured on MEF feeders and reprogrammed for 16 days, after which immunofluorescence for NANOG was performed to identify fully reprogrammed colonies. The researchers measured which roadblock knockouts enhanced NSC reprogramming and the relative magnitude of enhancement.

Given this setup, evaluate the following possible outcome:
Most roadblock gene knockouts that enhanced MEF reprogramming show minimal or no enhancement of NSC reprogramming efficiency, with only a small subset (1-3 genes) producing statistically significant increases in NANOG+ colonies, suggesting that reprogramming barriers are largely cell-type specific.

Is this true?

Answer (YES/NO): NO